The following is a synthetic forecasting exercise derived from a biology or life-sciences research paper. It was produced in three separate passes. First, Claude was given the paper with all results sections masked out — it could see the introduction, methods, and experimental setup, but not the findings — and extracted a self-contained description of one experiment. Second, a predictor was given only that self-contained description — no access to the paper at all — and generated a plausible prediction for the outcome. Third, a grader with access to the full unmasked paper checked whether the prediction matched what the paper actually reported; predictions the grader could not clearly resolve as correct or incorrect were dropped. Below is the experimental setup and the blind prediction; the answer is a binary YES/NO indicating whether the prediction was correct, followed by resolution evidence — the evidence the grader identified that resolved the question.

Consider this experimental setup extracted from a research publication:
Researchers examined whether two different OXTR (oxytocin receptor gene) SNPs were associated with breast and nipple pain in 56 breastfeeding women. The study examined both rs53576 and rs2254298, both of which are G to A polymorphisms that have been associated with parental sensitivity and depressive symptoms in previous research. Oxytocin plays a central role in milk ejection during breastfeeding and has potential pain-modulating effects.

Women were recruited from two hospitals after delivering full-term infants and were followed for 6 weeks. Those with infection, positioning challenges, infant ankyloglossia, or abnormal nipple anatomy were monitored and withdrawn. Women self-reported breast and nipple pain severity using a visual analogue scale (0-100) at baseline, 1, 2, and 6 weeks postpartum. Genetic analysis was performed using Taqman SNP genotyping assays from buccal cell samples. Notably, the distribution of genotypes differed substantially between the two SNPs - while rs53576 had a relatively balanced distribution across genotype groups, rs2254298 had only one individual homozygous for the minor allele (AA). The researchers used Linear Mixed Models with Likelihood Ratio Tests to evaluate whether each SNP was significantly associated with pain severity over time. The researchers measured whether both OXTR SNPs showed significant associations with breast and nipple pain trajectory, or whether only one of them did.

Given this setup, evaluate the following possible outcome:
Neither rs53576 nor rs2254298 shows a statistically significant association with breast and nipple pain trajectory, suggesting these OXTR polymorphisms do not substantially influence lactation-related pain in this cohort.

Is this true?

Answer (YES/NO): NO